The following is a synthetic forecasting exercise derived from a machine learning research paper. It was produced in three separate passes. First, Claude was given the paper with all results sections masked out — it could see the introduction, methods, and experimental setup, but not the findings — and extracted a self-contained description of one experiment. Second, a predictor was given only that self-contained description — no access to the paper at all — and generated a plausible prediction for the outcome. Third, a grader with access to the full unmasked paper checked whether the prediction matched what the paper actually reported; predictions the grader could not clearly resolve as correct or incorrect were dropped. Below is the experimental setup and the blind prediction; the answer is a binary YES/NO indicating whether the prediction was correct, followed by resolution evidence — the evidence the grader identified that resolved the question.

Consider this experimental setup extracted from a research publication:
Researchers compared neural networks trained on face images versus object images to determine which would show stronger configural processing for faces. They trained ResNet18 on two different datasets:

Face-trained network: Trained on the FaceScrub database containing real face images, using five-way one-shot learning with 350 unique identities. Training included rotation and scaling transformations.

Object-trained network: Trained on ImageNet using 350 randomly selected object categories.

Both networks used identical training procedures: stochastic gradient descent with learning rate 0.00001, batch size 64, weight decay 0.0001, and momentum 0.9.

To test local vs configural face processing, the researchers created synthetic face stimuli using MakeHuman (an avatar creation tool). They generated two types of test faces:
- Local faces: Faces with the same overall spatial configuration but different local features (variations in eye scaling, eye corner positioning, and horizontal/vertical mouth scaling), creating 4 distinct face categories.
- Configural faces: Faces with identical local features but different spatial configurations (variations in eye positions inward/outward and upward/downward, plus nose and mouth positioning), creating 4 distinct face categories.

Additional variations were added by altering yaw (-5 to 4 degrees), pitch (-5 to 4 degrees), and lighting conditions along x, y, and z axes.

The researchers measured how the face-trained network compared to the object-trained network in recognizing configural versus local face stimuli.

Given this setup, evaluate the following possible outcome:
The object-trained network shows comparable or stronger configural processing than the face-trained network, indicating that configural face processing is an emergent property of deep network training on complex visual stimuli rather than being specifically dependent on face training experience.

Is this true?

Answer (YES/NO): NO